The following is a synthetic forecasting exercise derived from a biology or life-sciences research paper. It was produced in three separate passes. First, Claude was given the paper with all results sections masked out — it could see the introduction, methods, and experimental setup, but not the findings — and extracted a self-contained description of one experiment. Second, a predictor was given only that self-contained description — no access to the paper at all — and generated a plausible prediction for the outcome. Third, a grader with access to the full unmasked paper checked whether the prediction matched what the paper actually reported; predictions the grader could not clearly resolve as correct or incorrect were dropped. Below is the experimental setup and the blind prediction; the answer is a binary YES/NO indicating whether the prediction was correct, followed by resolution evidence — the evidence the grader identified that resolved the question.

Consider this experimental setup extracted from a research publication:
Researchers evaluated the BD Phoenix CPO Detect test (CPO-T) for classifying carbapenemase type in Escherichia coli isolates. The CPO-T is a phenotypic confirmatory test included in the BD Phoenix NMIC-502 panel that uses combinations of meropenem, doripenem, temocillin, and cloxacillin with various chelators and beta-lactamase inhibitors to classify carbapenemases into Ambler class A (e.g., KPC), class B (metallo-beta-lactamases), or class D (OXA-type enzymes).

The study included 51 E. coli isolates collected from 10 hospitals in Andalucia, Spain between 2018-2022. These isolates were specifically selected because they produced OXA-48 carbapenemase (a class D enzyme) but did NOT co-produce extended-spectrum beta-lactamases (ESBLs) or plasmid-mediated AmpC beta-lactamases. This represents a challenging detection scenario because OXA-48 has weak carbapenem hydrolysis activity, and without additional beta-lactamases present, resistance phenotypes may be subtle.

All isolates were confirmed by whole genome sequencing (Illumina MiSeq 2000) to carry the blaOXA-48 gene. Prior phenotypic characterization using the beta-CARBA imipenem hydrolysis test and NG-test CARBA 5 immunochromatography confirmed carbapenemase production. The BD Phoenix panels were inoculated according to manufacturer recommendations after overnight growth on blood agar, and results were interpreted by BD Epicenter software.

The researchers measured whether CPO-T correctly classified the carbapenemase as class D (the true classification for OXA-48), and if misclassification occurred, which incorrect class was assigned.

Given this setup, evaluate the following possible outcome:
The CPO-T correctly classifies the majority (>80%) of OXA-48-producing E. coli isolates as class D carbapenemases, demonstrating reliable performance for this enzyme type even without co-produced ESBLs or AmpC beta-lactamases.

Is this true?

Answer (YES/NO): YES